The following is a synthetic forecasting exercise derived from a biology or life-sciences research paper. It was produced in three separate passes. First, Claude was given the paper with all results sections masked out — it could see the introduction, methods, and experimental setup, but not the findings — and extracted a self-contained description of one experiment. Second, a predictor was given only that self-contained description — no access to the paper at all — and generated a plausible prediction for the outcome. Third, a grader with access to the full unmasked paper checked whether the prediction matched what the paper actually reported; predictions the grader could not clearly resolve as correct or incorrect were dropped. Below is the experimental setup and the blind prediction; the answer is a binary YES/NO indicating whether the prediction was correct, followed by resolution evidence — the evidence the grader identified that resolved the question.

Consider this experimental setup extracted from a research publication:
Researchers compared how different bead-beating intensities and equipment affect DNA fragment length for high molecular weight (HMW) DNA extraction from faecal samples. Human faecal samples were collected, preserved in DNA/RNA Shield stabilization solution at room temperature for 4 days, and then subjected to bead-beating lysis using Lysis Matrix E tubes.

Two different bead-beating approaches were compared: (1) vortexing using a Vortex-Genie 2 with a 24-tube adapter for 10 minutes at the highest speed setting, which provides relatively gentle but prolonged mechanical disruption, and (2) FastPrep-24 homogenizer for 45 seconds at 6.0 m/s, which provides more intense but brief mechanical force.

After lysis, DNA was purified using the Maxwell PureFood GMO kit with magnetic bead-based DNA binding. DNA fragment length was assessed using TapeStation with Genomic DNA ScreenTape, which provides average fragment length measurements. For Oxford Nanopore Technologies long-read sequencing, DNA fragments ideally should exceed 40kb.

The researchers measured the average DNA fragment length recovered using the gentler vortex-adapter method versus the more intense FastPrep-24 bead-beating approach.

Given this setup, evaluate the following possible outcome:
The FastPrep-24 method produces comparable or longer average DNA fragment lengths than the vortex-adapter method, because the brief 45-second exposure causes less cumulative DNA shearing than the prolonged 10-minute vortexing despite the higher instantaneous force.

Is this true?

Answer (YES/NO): NO